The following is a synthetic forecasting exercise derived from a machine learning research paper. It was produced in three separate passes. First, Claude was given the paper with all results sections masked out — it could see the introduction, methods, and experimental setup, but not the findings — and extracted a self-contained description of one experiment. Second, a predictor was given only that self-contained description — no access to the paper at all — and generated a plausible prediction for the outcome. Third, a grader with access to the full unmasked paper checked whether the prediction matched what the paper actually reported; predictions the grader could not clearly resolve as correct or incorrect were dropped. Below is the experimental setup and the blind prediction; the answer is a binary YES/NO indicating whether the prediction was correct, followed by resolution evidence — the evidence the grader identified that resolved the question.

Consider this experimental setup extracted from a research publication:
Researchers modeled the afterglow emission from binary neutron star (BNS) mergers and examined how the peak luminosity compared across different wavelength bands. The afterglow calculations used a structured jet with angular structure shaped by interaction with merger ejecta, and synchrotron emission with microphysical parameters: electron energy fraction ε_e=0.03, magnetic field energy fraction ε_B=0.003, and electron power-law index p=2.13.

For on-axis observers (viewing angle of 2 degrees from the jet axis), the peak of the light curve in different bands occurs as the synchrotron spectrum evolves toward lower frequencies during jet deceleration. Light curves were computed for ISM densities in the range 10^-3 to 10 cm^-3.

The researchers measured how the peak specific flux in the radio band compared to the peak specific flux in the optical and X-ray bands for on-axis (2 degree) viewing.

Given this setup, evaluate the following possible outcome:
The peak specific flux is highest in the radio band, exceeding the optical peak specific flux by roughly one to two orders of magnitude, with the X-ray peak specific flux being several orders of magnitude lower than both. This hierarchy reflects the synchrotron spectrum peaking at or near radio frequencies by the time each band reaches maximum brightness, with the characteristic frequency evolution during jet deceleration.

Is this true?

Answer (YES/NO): NO